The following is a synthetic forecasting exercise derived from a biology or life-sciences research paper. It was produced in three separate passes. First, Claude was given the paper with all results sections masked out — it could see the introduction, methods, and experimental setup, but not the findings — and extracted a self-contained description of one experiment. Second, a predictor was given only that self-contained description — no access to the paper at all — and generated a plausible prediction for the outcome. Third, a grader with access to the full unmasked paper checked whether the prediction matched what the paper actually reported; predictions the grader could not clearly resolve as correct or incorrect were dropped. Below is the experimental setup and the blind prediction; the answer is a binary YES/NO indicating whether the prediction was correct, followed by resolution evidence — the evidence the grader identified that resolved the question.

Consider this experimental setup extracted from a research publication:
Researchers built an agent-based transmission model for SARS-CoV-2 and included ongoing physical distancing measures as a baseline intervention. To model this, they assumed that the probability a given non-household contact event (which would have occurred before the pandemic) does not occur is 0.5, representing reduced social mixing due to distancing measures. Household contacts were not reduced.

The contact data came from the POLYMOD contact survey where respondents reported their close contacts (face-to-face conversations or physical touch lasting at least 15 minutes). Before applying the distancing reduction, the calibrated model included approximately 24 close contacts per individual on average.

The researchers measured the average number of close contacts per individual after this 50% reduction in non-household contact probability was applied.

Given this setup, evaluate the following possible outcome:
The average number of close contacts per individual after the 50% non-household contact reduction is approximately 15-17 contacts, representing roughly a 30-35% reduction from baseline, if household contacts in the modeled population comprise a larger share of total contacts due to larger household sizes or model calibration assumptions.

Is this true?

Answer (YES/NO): YES